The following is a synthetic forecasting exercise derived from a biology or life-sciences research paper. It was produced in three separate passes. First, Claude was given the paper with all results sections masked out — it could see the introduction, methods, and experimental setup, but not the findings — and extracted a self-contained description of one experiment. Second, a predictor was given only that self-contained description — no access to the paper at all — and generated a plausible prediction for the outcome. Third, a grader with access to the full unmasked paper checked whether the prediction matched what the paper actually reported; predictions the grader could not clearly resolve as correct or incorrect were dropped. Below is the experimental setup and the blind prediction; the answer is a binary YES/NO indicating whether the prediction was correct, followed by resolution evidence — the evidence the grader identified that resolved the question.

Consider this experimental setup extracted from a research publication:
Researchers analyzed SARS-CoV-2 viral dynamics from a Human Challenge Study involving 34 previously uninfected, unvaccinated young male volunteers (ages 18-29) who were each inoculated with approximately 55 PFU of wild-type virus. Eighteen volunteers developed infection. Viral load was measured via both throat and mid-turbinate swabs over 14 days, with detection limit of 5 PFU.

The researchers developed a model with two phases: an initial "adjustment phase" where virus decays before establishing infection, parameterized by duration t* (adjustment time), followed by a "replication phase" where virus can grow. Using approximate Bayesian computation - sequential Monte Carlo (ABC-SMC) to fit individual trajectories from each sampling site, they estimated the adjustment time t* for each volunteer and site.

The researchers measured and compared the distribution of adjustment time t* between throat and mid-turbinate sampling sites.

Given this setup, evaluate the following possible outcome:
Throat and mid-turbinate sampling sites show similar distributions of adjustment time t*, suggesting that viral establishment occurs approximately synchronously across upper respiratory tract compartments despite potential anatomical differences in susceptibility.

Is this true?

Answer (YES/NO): NO